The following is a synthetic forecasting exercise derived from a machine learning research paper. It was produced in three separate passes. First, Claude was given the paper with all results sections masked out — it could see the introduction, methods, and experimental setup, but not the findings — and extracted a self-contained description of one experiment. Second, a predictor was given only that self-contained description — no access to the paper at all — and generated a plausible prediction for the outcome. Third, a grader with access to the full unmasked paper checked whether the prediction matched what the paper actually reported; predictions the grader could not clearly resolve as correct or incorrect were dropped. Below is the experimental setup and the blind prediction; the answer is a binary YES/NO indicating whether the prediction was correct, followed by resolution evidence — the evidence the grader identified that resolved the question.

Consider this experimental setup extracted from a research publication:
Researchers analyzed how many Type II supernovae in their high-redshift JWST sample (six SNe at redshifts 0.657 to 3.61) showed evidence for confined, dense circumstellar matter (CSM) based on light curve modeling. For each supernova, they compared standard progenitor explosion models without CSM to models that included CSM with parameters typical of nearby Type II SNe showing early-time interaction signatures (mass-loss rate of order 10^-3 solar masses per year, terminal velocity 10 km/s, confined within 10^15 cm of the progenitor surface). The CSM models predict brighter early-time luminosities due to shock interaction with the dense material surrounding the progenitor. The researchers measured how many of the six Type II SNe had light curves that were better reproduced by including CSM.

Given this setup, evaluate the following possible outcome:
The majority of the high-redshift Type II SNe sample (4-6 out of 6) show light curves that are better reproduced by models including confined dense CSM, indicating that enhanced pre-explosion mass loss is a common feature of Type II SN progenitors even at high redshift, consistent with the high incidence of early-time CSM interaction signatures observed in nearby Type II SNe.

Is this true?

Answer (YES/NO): NO